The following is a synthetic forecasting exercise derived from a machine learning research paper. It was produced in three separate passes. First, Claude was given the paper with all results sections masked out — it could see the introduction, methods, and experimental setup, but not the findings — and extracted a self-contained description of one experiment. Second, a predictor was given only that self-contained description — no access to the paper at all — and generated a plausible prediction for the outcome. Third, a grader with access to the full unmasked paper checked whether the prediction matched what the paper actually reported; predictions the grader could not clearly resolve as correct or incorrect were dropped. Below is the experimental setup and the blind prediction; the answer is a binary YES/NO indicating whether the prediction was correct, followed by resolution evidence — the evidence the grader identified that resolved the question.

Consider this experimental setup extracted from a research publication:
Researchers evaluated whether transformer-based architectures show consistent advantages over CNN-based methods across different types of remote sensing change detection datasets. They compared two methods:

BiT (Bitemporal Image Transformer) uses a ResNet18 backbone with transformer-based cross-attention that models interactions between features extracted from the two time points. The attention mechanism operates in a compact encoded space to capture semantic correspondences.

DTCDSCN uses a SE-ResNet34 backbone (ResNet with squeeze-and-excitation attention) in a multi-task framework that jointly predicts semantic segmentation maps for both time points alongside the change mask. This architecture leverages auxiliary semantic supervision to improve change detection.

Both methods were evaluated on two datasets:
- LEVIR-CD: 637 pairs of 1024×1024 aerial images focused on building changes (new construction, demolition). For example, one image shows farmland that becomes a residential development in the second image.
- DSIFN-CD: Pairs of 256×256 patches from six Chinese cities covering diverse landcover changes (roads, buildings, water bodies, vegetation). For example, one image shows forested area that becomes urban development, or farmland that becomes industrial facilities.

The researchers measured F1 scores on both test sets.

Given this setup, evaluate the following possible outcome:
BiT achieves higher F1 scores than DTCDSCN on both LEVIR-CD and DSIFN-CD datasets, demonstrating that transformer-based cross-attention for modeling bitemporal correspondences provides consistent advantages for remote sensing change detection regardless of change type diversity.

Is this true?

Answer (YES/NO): YES